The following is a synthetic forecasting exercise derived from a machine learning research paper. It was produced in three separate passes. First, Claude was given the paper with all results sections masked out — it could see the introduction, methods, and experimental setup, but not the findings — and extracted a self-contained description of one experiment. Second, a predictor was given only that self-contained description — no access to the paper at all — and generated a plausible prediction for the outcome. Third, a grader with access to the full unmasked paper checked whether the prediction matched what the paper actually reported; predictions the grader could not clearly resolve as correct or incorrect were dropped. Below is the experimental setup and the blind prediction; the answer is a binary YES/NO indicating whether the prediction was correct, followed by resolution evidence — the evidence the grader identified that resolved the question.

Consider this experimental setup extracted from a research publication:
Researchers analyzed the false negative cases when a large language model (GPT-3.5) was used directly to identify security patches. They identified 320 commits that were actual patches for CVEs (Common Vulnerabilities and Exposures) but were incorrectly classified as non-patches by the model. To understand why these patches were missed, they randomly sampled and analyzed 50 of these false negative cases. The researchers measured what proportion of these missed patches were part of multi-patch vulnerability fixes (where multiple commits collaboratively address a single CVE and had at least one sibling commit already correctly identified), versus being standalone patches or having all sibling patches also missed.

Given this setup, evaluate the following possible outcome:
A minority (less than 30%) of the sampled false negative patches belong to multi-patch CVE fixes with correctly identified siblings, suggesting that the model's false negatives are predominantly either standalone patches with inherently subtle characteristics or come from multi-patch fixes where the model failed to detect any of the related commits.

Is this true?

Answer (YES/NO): NO